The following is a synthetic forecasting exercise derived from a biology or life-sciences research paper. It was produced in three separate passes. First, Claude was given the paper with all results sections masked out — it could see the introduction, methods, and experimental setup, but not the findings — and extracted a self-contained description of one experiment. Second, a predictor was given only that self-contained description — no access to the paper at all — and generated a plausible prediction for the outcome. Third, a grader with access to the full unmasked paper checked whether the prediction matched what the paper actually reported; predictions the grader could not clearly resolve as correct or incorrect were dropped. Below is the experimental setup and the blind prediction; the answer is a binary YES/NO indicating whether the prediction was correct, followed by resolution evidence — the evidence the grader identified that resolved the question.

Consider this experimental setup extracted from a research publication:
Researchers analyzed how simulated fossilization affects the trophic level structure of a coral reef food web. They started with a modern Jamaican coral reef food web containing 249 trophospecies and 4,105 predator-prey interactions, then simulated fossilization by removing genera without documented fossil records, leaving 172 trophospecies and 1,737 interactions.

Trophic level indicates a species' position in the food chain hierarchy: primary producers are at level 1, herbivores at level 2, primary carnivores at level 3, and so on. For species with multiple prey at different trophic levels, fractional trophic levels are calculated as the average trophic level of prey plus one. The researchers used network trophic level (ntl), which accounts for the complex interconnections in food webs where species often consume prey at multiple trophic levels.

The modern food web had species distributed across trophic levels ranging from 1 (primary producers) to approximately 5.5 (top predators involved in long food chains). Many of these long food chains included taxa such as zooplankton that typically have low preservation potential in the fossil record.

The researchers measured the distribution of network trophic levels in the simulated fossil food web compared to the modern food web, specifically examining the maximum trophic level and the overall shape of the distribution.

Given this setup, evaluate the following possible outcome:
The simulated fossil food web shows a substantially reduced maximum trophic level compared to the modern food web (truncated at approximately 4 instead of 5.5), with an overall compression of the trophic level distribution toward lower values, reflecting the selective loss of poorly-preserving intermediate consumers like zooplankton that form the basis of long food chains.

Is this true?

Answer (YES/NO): YES